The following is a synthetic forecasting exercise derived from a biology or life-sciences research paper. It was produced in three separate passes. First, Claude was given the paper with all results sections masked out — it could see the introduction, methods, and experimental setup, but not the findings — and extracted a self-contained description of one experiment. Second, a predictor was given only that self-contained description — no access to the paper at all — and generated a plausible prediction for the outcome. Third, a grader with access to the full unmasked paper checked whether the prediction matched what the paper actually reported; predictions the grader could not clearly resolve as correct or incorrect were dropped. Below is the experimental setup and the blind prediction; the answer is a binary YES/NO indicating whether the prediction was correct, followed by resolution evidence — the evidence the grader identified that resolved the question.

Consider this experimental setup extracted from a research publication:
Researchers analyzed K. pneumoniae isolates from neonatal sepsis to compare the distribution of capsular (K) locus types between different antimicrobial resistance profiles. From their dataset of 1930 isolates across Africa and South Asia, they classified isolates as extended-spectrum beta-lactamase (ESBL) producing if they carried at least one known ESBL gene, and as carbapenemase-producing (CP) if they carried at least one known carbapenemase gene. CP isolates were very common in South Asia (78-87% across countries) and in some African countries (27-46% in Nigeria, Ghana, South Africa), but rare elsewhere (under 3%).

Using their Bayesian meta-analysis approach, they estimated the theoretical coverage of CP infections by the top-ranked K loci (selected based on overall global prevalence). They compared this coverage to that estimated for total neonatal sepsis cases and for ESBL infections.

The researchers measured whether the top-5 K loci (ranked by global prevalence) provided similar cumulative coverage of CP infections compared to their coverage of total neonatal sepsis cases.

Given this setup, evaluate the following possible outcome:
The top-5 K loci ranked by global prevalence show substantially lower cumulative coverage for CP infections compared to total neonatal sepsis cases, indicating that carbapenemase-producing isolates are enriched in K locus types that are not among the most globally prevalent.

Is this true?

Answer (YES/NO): YES